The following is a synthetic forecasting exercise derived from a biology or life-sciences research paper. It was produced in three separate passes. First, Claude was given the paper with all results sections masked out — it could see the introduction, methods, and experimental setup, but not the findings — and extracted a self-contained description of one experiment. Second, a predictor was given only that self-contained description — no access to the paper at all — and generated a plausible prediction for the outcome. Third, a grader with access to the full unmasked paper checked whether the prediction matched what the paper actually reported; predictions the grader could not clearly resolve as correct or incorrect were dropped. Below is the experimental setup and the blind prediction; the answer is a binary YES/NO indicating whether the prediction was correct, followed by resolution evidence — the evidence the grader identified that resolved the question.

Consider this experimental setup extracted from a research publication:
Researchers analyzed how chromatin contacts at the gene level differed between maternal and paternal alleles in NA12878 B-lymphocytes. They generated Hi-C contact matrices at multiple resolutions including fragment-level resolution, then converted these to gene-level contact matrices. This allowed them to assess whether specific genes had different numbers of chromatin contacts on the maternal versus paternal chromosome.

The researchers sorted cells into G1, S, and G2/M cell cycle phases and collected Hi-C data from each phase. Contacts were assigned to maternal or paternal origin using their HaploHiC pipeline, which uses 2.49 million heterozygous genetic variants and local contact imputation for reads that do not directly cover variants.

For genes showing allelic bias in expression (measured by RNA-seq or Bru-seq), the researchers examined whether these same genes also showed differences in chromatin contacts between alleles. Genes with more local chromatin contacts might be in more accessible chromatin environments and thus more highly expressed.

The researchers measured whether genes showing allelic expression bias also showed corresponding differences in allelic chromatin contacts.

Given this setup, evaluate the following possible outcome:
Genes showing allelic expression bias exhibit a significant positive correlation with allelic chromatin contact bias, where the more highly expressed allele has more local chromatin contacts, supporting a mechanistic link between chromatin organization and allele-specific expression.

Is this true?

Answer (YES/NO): NO